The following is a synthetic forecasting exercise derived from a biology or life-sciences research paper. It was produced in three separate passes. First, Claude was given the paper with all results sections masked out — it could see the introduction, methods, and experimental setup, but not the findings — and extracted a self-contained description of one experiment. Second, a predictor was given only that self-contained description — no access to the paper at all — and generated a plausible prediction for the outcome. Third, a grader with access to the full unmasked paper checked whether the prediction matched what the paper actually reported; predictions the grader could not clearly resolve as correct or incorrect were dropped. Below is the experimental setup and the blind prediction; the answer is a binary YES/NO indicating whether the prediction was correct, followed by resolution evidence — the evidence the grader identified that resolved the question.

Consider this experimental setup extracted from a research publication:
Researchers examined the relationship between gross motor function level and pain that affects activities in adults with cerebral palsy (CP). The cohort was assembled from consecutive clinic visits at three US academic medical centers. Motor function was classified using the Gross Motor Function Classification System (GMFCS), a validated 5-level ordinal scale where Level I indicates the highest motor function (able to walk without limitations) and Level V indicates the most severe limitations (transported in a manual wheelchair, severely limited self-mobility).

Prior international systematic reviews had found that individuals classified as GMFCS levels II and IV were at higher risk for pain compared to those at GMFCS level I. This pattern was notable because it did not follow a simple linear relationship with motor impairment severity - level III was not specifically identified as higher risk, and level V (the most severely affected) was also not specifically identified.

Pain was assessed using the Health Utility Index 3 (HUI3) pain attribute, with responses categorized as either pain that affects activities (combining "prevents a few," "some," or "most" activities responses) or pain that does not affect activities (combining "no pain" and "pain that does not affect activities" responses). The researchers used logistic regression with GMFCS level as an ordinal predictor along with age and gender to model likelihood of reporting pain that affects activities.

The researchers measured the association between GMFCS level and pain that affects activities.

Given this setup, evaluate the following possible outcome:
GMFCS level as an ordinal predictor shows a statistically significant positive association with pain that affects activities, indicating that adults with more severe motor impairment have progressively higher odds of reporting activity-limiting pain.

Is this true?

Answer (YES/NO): NO